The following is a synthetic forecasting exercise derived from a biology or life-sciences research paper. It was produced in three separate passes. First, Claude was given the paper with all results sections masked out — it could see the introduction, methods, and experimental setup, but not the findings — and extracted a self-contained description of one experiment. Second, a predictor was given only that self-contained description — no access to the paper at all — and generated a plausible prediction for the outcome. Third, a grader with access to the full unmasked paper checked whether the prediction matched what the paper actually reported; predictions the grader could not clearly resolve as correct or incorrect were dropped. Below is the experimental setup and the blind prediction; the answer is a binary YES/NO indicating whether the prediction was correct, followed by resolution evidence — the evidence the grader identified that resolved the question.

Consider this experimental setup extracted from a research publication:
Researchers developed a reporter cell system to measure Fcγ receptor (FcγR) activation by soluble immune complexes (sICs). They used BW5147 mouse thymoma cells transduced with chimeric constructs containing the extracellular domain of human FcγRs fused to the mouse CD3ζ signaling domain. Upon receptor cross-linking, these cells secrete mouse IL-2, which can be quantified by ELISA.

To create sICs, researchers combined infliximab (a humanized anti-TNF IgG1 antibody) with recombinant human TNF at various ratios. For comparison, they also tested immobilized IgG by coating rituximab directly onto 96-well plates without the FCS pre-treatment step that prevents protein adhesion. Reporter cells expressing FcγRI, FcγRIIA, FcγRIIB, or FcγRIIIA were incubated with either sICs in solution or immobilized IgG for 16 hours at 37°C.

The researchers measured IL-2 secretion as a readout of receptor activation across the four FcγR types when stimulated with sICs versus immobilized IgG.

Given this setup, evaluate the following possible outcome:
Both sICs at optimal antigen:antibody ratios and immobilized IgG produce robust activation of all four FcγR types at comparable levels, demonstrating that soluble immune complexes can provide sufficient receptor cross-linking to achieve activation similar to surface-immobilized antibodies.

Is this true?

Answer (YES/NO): NO